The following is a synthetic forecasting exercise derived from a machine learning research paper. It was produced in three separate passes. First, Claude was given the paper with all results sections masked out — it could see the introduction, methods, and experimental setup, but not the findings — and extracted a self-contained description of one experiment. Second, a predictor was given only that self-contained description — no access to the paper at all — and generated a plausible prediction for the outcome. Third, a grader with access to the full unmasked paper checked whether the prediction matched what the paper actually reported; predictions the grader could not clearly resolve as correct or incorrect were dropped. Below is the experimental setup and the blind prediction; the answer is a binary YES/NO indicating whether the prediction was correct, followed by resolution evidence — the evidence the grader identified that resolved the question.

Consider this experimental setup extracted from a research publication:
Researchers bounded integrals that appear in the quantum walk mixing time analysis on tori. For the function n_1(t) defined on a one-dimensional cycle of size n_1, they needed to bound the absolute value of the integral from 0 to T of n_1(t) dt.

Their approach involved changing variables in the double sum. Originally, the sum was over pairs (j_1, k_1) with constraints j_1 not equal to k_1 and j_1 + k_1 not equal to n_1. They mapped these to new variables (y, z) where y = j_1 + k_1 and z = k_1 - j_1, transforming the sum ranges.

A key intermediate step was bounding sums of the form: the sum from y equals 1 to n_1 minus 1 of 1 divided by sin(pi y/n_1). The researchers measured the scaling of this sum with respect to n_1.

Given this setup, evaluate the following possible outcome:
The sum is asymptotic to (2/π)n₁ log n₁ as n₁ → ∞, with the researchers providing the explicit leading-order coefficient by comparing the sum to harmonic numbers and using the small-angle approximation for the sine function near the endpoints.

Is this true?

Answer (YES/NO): NO